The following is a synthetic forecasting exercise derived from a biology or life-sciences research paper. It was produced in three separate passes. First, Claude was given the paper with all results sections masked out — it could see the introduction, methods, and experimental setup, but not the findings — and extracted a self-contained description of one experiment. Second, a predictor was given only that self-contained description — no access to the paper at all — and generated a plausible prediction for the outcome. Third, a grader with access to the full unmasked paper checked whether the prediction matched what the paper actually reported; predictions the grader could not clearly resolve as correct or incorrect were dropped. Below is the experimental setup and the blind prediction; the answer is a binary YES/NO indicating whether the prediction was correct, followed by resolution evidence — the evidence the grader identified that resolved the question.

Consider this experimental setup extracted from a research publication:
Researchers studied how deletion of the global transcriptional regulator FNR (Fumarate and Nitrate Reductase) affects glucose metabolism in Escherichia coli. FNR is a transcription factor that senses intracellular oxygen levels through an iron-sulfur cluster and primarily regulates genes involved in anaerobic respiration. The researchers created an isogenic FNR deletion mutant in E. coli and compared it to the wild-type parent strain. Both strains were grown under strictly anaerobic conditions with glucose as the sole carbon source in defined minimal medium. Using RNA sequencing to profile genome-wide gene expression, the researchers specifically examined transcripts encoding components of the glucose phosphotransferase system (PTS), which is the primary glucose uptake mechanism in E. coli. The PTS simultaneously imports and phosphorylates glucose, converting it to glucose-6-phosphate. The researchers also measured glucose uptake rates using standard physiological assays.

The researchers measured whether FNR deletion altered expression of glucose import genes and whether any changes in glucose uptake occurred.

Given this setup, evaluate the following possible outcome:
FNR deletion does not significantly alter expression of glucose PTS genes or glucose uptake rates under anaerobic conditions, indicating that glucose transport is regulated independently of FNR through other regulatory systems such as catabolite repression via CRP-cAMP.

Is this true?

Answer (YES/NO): NO